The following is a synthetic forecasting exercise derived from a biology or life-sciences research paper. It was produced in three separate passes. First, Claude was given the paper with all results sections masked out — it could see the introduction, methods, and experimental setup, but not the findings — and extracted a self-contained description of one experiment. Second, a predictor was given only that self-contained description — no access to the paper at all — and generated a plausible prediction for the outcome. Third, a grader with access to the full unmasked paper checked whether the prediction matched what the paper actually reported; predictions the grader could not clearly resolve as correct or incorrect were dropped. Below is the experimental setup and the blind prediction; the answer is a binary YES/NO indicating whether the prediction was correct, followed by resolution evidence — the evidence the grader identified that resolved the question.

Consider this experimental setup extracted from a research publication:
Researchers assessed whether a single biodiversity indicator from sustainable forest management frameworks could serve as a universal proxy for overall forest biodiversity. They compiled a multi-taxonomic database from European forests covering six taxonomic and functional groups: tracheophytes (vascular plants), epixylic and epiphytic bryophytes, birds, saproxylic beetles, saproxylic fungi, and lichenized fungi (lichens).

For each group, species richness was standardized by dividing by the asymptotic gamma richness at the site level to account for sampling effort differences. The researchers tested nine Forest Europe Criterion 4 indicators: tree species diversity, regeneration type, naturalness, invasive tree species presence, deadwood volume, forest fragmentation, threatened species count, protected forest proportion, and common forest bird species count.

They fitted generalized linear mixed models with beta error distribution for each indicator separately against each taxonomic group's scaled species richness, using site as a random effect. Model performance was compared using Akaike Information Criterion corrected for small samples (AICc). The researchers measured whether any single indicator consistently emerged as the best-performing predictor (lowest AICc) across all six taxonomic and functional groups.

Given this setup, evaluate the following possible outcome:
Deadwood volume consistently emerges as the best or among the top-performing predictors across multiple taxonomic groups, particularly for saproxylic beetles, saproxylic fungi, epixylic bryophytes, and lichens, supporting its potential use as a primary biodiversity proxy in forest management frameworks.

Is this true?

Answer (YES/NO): NO